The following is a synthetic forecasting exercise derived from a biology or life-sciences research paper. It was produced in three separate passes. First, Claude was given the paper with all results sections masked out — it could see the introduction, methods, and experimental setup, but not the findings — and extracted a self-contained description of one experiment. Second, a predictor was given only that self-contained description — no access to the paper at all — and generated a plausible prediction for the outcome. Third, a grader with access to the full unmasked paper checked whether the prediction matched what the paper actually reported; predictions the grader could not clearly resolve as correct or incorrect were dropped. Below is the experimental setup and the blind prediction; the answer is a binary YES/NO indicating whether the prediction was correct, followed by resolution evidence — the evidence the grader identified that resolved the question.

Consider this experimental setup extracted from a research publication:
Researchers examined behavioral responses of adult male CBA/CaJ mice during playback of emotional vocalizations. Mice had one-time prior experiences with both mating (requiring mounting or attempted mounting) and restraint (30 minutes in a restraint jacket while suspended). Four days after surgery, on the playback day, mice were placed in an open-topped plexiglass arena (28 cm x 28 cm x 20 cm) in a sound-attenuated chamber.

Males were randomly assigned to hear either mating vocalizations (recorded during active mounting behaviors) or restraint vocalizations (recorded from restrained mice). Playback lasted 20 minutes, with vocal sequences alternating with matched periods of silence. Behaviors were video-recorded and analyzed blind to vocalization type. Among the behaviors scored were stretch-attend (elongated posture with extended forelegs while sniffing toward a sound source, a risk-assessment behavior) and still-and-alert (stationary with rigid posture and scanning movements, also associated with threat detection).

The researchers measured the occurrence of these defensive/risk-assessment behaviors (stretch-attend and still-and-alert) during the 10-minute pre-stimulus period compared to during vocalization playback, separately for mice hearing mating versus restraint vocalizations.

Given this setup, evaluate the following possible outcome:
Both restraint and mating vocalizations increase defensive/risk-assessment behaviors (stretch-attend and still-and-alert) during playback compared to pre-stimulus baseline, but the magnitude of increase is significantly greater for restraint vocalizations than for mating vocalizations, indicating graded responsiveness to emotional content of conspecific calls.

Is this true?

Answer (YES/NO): NO